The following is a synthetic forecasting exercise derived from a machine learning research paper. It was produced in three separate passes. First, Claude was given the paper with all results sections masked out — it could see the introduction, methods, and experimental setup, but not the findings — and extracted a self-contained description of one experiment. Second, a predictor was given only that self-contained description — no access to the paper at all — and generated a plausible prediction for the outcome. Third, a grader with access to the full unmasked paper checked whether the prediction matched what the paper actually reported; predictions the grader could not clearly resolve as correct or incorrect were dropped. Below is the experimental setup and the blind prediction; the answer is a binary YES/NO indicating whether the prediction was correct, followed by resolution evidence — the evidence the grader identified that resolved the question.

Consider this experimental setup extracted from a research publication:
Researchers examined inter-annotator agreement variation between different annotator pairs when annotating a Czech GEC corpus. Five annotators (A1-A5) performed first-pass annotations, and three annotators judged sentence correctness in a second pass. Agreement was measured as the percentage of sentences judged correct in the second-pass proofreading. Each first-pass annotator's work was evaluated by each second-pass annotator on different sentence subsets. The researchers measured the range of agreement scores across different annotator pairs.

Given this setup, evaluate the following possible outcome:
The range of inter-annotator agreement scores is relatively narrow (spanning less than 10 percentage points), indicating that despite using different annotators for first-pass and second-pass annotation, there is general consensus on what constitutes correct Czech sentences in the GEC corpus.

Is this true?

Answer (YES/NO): NO